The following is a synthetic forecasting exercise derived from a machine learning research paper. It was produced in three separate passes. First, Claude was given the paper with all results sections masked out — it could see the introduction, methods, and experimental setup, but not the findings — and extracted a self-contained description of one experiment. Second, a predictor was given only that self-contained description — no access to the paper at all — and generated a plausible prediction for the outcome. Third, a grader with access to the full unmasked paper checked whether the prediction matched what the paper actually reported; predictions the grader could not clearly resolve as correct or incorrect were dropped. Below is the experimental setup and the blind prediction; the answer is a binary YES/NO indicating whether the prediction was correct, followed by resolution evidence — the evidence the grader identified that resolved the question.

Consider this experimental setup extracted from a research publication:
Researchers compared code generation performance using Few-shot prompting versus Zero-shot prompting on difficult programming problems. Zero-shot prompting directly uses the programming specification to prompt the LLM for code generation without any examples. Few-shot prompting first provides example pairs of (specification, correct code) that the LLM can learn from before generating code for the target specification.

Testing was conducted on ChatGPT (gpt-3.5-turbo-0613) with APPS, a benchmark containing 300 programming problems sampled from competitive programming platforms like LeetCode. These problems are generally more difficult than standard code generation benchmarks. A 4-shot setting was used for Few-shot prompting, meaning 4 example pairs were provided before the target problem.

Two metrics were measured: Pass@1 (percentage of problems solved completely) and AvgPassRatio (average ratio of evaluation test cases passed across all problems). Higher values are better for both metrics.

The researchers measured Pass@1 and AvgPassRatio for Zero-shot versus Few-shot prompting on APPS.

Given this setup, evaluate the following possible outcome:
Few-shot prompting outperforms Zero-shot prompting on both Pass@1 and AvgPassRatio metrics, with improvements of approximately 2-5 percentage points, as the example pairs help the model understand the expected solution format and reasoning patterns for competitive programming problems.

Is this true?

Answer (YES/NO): NO